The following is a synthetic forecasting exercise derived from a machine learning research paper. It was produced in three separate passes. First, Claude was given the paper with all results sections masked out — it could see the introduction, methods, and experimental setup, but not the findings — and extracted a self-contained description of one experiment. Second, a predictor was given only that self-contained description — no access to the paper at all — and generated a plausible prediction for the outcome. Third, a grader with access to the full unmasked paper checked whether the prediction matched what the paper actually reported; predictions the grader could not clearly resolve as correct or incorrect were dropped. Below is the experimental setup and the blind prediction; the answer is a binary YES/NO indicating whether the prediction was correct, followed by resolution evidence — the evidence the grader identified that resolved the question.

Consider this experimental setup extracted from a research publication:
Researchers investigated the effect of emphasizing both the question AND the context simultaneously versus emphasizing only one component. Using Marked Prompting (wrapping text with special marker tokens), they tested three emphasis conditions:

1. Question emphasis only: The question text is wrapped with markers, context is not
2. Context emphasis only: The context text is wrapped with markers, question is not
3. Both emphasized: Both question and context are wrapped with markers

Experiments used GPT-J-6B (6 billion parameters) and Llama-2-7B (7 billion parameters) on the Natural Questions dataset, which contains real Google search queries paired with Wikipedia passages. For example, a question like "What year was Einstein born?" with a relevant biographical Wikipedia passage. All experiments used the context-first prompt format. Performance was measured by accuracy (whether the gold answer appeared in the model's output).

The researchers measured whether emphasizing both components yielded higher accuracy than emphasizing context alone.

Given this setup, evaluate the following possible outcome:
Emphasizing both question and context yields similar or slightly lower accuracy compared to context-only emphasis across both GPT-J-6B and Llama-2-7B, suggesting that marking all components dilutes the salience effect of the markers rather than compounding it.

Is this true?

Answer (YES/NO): NO